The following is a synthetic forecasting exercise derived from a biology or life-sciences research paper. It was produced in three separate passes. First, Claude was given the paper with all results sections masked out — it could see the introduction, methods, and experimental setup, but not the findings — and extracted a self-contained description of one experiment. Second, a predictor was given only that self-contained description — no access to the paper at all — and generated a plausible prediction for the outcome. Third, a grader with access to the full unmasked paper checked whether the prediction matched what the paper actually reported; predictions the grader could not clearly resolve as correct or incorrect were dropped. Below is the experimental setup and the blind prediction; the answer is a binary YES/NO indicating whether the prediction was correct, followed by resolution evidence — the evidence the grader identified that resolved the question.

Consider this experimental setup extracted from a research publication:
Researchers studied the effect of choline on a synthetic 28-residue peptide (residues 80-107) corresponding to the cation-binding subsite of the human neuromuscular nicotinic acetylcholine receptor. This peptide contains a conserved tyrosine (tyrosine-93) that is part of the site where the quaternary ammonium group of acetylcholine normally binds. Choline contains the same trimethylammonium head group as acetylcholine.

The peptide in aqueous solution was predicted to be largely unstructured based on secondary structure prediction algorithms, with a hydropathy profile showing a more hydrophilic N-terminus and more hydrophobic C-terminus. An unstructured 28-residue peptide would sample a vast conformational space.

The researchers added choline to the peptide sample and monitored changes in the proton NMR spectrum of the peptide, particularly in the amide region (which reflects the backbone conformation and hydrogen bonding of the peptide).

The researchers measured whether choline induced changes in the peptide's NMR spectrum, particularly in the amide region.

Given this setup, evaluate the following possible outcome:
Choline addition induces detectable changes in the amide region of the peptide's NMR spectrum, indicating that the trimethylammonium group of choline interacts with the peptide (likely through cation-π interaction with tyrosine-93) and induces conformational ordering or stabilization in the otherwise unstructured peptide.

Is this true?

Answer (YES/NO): YES